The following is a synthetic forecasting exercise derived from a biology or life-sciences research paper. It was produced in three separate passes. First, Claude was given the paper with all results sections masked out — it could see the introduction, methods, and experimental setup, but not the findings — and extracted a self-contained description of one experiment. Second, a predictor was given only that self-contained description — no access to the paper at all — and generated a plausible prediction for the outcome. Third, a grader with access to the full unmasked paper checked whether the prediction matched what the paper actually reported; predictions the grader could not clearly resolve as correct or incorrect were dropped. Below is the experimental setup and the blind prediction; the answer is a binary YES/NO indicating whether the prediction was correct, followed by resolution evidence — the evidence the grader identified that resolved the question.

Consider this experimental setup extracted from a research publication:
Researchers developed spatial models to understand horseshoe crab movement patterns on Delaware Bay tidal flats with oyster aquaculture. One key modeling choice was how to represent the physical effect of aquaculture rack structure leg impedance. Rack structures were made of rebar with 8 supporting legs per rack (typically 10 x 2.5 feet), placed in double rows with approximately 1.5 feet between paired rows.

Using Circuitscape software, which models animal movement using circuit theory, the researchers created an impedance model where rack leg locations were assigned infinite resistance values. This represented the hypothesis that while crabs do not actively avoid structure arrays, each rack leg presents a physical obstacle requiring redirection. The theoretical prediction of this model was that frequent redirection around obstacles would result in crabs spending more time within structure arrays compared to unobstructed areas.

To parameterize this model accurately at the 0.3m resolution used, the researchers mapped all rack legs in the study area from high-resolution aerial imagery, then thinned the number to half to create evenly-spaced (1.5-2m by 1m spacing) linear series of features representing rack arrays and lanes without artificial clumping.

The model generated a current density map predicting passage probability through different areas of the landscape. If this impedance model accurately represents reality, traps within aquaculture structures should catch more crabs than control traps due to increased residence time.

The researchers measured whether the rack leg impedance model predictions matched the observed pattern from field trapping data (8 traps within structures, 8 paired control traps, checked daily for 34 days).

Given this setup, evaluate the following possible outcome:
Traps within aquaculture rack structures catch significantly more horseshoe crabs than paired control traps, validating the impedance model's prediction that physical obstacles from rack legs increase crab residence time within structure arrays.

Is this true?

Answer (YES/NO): NO